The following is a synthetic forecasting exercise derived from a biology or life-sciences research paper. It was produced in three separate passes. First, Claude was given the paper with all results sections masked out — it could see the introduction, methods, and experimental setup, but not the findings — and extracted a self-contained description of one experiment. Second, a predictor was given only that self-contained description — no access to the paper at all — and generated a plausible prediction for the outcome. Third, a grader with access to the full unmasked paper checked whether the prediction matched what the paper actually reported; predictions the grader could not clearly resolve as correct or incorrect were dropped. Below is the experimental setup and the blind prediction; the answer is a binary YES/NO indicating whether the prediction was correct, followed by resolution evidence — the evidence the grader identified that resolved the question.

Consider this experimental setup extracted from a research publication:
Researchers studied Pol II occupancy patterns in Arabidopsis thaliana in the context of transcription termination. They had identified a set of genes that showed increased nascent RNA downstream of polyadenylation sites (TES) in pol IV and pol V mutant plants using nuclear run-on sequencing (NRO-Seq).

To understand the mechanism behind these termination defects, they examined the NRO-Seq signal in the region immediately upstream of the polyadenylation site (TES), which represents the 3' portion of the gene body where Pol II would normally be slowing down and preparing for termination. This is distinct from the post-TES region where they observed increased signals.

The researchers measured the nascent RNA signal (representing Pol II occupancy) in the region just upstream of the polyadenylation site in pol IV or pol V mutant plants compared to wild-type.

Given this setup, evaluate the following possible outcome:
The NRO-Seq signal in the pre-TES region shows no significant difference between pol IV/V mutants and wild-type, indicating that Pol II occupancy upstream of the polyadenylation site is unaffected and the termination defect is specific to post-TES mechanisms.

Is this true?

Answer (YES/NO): NO